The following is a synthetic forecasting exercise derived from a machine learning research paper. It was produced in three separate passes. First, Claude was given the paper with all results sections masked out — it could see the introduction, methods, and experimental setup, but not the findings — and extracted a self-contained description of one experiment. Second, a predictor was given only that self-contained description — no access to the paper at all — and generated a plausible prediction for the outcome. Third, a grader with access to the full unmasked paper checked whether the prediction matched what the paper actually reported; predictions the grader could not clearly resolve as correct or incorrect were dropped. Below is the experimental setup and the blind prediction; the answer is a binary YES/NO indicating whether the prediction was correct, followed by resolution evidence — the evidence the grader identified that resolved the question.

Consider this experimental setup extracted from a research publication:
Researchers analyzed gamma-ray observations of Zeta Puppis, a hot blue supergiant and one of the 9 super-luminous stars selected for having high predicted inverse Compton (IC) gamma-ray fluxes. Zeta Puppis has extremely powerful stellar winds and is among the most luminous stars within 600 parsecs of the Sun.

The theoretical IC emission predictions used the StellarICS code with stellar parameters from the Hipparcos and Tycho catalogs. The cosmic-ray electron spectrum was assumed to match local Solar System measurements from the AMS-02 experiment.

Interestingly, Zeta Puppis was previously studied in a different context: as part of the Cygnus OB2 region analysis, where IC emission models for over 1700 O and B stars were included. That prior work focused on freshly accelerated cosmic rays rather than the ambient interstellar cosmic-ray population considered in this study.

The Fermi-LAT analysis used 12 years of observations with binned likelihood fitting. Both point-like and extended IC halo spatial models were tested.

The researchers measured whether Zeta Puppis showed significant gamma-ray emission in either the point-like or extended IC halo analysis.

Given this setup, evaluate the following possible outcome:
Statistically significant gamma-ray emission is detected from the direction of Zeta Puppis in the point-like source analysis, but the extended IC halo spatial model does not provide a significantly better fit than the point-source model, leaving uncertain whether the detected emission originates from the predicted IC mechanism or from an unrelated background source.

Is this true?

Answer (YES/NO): NO